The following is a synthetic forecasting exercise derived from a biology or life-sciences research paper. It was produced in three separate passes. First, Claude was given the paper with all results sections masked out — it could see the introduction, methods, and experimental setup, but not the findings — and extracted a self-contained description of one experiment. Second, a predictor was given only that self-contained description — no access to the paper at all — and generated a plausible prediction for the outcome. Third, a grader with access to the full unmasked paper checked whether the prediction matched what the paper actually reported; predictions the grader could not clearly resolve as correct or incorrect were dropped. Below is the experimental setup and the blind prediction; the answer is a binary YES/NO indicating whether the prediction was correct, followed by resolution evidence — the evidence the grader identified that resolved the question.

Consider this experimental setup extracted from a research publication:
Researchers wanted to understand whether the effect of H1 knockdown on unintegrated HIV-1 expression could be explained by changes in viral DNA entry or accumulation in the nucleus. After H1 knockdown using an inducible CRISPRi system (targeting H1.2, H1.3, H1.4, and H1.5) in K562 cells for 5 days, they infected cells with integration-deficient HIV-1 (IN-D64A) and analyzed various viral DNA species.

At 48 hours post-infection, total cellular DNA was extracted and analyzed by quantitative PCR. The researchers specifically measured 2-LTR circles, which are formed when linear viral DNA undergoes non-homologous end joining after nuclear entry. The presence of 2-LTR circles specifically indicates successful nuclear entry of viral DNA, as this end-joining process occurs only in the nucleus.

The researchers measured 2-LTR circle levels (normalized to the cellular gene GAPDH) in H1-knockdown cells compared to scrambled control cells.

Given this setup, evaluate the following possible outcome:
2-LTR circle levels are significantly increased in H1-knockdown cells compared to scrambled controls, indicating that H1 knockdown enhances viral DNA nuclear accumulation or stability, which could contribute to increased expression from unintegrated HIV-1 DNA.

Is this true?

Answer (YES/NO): NO